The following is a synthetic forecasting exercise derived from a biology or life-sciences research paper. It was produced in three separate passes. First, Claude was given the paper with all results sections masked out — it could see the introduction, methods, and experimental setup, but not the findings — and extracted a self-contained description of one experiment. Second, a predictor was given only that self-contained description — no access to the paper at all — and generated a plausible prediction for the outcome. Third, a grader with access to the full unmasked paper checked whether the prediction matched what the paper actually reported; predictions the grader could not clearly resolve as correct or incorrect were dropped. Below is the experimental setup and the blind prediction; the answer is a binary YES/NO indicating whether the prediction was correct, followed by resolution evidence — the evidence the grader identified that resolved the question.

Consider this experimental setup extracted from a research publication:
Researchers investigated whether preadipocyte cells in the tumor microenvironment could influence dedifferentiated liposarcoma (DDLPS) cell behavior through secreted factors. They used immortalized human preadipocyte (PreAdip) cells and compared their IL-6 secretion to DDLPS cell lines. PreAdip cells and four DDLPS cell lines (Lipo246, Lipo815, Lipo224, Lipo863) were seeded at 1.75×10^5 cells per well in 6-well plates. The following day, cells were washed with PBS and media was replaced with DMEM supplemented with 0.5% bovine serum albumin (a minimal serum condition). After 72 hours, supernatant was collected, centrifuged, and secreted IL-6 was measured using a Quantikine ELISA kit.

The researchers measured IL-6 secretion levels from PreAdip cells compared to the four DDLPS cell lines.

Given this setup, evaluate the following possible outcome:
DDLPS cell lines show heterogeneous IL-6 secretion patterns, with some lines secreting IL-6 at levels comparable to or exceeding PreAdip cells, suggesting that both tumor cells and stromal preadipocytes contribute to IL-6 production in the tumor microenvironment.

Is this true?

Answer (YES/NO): NO